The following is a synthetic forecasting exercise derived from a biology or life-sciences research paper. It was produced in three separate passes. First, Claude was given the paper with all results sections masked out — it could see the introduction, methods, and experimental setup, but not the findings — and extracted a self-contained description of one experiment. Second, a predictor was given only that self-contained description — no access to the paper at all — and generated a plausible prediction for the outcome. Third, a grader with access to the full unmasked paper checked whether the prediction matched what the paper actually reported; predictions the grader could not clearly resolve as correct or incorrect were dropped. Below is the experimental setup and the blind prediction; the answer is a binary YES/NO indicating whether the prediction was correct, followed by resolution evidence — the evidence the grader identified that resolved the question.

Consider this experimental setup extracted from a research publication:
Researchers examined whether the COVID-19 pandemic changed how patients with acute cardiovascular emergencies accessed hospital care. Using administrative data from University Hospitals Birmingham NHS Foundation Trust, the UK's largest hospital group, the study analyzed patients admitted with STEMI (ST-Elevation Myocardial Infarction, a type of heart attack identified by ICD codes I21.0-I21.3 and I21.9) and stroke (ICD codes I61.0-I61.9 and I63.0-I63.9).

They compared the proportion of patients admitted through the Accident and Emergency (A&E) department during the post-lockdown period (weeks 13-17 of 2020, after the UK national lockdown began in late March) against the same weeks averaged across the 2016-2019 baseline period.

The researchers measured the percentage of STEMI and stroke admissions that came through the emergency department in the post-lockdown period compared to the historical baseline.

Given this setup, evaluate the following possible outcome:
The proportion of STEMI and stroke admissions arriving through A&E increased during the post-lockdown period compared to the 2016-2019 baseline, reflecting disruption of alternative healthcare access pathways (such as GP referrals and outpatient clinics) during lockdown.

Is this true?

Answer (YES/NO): NO